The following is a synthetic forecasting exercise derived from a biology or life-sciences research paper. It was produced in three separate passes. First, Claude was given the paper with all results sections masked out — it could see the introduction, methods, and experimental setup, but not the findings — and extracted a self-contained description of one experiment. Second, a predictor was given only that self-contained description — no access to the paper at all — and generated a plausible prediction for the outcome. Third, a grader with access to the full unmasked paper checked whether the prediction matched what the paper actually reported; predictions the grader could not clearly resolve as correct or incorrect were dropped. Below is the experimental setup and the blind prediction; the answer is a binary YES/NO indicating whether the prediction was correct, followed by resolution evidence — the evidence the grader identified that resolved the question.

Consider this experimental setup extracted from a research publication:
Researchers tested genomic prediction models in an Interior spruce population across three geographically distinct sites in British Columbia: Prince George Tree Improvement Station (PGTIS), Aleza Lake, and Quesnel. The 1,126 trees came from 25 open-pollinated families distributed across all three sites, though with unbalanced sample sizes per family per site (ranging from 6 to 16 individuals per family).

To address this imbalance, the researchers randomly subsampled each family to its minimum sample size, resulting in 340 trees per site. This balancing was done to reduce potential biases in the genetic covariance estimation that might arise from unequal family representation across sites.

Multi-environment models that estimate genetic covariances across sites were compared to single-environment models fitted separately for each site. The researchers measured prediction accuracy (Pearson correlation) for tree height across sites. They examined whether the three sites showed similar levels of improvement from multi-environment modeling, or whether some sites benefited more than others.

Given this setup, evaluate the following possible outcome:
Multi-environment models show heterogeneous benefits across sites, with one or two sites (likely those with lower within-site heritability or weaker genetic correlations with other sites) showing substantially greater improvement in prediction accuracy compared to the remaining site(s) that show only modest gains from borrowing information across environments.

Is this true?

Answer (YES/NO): NO